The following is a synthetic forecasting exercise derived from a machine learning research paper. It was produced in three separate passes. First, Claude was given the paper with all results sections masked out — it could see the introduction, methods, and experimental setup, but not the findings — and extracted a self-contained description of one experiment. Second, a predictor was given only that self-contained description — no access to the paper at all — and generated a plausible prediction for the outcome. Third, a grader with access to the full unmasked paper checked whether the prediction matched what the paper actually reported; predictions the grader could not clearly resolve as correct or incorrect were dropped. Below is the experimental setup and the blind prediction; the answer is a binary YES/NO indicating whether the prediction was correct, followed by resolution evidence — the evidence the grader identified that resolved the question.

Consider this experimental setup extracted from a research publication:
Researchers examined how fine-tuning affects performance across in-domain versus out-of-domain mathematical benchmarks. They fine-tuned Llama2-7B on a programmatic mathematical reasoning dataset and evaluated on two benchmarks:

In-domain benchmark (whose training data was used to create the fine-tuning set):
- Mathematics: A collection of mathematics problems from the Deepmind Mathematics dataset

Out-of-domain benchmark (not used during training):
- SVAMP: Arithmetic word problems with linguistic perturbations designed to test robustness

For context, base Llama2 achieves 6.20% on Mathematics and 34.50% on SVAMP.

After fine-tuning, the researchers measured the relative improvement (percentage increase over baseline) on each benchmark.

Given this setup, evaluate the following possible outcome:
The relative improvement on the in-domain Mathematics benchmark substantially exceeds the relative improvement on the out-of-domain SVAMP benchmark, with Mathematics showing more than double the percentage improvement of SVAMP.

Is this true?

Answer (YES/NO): YES